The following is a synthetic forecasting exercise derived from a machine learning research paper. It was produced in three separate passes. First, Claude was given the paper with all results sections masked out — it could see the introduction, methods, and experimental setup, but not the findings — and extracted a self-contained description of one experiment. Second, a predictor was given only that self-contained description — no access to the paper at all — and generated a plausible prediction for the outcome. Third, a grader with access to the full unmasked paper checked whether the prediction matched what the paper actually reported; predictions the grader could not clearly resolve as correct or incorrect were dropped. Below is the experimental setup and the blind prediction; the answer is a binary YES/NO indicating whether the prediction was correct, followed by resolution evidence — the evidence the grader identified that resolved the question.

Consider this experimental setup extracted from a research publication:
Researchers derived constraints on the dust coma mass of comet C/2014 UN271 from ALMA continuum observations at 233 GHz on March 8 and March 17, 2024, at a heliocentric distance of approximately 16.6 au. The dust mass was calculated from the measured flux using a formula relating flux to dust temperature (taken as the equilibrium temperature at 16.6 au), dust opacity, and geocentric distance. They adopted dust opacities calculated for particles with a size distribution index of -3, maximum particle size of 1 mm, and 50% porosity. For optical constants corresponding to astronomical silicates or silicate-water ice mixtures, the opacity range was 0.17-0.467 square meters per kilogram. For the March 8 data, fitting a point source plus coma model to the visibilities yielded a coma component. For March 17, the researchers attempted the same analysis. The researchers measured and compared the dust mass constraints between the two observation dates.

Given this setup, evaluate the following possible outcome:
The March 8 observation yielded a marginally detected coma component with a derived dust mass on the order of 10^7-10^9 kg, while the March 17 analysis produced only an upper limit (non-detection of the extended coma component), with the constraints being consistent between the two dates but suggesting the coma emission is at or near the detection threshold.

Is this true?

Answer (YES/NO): NO